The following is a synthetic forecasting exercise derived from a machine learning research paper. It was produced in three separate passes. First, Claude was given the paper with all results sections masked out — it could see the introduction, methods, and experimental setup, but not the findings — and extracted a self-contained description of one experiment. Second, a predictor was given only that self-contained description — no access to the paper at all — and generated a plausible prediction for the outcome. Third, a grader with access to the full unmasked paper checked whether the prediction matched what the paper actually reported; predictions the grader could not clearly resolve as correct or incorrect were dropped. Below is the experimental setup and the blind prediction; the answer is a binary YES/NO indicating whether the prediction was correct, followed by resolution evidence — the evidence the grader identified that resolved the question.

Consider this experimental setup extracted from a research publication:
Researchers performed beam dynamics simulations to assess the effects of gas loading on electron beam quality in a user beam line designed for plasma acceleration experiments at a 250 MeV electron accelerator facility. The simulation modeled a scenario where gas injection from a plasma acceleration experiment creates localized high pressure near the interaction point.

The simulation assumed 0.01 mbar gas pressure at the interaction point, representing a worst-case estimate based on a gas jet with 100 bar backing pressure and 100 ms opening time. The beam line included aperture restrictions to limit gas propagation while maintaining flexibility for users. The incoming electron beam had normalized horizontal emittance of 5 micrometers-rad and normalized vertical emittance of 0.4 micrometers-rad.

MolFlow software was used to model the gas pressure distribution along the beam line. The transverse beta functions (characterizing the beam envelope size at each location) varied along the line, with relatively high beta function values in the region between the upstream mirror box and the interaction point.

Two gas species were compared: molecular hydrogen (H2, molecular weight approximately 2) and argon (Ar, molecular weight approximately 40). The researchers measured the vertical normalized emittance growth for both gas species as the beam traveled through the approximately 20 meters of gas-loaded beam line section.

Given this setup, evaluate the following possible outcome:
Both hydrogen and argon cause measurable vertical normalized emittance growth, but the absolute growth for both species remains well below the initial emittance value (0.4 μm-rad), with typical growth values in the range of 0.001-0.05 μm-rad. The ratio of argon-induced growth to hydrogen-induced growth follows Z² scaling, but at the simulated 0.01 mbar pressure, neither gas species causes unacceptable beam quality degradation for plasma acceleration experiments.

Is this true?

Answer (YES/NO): NO